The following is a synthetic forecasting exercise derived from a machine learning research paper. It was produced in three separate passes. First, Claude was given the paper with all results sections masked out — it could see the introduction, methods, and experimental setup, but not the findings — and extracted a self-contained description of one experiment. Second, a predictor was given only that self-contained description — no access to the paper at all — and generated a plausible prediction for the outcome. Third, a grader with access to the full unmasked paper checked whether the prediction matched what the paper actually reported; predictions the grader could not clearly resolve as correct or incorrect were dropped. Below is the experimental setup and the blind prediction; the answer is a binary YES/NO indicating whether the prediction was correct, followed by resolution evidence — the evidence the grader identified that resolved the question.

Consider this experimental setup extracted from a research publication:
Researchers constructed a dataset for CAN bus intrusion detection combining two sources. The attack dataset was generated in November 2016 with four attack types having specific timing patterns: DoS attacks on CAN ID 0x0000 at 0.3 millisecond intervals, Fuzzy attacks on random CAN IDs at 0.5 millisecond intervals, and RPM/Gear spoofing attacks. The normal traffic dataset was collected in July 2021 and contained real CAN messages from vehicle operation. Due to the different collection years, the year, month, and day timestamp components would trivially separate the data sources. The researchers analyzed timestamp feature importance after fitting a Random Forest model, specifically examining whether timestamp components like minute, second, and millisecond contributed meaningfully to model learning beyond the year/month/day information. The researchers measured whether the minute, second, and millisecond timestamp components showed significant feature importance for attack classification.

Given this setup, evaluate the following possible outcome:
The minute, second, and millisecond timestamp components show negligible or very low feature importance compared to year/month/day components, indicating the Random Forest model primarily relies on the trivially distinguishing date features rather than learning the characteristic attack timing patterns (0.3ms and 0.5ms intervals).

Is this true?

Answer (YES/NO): YES